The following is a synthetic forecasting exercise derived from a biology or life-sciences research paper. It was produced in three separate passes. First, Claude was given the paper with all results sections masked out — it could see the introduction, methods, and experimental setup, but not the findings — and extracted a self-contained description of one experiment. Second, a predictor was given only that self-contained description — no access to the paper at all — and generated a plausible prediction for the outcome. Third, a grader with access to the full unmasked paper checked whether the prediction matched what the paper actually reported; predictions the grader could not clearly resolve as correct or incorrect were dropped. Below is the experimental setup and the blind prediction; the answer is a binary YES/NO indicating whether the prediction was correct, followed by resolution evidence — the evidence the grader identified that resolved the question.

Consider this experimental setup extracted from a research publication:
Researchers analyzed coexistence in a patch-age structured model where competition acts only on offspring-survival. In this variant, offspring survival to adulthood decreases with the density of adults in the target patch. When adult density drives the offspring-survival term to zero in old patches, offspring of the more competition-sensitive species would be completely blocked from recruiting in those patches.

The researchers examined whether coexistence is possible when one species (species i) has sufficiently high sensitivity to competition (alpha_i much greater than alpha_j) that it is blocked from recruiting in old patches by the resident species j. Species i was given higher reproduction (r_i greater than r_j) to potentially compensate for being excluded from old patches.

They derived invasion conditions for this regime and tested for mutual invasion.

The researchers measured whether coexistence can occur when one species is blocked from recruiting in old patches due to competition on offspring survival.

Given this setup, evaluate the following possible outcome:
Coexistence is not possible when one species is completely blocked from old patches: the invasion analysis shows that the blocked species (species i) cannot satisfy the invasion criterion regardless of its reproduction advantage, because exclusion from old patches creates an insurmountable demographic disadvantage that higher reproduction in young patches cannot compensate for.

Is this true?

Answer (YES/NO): NO